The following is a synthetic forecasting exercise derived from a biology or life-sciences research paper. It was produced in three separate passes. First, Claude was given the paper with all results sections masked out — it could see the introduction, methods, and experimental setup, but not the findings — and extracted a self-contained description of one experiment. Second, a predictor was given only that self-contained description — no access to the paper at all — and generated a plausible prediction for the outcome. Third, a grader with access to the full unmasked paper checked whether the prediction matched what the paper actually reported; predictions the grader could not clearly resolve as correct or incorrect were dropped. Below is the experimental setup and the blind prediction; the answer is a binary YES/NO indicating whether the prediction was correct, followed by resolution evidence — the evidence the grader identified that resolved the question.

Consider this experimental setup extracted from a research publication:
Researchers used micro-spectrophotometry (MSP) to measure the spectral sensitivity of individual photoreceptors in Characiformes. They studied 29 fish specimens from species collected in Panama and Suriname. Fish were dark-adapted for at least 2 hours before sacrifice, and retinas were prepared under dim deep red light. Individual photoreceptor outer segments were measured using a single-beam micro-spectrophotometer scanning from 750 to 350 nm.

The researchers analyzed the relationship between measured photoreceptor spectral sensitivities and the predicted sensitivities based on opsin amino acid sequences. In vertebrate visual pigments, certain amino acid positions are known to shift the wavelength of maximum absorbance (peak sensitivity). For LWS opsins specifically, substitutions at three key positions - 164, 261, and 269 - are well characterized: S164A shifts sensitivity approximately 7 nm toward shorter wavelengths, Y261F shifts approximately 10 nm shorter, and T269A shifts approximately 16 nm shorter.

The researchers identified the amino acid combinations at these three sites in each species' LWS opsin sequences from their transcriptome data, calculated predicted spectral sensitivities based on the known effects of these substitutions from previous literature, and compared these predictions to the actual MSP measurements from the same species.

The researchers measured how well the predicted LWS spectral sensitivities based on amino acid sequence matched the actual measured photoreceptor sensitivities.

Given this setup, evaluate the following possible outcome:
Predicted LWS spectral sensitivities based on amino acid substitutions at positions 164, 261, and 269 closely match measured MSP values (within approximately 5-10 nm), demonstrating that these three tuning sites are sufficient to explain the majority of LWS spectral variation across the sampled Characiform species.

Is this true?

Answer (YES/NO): NO